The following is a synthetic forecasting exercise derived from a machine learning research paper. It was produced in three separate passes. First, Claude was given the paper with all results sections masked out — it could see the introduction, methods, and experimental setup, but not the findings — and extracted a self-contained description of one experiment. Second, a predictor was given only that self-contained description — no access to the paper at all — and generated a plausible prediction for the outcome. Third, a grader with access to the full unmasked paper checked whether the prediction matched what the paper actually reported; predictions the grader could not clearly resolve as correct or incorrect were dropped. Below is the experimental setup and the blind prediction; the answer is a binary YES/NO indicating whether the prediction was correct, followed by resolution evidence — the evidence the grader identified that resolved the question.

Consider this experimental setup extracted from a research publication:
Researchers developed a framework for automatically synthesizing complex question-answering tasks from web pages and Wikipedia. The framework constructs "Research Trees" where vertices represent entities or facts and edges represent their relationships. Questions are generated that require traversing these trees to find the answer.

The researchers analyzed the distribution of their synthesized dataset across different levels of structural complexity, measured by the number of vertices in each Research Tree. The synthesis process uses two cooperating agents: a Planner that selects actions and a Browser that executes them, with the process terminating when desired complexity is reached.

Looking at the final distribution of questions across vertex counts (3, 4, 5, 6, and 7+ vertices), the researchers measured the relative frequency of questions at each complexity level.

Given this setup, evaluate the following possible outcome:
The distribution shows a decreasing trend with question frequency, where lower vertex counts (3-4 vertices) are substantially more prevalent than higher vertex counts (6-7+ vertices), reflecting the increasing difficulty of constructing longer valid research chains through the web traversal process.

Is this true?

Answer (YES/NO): NO